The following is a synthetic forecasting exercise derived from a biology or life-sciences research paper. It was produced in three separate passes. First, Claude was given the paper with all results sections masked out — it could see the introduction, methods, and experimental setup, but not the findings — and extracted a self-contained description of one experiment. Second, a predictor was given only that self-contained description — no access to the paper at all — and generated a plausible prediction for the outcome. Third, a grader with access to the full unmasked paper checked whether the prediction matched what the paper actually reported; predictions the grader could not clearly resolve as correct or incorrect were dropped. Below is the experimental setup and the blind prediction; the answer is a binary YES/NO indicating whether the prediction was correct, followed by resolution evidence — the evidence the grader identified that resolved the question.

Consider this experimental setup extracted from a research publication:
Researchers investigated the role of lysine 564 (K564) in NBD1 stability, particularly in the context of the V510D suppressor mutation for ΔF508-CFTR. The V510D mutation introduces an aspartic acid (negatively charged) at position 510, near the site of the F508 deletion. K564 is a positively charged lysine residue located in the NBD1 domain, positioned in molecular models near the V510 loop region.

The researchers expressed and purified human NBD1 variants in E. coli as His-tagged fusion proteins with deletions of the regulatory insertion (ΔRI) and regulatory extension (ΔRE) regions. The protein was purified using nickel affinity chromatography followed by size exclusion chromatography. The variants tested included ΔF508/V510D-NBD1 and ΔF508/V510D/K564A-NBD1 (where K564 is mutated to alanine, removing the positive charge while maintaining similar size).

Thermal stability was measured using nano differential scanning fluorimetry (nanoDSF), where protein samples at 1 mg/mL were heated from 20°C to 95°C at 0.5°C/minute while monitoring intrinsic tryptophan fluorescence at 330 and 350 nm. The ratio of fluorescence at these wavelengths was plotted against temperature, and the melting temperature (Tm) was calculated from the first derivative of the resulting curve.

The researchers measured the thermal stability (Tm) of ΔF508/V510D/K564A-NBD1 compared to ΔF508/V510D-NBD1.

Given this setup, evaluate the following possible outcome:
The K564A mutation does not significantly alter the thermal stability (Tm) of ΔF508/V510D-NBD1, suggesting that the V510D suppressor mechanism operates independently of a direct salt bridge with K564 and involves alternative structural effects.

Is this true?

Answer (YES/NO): NO